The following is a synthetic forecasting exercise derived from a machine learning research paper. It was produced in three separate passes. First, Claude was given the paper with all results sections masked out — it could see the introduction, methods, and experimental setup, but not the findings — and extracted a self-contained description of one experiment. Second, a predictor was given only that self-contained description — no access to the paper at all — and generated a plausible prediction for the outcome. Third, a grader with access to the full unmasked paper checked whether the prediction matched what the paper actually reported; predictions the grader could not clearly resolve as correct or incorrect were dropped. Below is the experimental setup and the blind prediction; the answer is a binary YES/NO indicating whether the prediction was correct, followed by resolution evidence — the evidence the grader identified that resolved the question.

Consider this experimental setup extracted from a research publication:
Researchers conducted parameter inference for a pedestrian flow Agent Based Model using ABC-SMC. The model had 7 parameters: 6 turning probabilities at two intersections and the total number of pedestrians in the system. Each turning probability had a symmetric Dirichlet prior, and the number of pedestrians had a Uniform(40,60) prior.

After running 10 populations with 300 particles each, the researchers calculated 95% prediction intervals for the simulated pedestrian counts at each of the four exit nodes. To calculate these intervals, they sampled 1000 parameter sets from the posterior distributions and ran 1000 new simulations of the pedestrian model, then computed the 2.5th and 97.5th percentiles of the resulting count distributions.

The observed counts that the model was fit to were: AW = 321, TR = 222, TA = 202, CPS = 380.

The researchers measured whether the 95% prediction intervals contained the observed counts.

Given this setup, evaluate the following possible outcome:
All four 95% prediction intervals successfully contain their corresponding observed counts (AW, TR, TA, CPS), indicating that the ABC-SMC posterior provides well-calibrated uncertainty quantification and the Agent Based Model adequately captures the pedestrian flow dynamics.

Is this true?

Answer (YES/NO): YES